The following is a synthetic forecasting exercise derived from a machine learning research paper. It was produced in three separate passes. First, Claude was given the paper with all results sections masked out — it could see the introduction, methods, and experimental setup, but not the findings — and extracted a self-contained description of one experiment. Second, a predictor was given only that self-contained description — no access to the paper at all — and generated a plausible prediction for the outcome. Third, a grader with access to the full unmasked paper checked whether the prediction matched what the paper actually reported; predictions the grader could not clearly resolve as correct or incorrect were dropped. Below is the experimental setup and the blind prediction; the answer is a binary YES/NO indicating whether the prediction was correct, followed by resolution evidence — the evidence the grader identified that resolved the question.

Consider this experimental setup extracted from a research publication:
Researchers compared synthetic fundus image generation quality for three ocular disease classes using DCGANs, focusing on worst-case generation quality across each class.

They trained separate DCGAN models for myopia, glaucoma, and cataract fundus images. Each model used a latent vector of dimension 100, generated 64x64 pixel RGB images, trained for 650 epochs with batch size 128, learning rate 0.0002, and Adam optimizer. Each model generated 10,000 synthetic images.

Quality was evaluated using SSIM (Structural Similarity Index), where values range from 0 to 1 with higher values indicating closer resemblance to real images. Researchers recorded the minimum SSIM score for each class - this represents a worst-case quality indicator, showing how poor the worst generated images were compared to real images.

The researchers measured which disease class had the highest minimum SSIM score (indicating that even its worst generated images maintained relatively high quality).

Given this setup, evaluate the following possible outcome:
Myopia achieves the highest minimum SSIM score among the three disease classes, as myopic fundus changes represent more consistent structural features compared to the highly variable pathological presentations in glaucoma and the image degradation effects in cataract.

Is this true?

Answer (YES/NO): NO